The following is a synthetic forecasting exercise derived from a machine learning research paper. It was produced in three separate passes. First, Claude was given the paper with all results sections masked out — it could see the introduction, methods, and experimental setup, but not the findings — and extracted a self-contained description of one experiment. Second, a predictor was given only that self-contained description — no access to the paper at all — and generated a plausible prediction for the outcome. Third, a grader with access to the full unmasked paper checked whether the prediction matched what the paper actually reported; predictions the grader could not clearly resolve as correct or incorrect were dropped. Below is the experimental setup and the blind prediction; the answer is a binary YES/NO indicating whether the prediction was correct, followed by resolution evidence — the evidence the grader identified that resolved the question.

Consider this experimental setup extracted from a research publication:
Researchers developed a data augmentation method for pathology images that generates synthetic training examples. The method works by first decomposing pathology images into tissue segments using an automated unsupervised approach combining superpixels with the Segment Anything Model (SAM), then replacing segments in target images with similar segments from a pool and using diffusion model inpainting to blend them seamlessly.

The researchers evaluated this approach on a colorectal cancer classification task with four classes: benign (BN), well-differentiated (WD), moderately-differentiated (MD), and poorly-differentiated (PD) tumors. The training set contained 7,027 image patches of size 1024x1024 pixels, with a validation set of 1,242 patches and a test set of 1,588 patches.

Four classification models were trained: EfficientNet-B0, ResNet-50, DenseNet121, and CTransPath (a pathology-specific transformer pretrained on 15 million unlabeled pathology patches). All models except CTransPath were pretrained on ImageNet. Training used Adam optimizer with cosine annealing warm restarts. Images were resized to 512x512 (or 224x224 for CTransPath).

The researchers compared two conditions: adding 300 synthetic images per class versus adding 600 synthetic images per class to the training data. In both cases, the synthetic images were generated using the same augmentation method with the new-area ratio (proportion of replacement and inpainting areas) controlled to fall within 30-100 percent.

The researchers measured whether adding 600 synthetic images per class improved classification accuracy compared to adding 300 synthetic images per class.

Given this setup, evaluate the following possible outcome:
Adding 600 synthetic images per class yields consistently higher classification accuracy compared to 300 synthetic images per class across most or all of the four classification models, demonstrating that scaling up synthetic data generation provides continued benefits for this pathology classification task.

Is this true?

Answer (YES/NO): NO